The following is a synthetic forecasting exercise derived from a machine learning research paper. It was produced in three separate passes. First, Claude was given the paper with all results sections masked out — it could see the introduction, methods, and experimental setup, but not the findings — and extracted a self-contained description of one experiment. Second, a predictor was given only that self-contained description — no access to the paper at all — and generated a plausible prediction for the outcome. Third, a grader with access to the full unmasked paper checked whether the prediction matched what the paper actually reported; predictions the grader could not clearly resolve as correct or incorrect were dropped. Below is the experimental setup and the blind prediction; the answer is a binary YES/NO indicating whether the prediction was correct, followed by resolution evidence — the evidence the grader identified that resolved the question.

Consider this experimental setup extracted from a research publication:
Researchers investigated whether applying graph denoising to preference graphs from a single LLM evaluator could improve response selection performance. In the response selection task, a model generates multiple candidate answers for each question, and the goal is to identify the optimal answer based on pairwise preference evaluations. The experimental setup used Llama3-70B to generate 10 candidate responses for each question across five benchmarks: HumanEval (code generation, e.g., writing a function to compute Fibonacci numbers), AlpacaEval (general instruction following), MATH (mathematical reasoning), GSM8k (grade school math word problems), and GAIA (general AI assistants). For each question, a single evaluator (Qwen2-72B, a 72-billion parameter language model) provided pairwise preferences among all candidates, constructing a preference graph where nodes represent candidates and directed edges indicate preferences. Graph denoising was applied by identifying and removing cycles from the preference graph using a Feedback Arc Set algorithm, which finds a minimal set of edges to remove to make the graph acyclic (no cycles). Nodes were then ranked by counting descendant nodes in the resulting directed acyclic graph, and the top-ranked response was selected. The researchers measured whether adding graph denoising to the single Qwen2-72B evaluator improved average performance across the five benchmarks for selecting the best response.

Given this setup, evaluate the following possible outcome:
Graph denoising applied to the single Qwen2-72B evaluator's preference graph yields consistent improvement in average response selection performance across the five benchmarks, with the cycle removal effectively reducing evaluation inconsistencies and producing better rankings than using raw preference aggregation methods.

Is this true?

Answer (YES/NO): YES